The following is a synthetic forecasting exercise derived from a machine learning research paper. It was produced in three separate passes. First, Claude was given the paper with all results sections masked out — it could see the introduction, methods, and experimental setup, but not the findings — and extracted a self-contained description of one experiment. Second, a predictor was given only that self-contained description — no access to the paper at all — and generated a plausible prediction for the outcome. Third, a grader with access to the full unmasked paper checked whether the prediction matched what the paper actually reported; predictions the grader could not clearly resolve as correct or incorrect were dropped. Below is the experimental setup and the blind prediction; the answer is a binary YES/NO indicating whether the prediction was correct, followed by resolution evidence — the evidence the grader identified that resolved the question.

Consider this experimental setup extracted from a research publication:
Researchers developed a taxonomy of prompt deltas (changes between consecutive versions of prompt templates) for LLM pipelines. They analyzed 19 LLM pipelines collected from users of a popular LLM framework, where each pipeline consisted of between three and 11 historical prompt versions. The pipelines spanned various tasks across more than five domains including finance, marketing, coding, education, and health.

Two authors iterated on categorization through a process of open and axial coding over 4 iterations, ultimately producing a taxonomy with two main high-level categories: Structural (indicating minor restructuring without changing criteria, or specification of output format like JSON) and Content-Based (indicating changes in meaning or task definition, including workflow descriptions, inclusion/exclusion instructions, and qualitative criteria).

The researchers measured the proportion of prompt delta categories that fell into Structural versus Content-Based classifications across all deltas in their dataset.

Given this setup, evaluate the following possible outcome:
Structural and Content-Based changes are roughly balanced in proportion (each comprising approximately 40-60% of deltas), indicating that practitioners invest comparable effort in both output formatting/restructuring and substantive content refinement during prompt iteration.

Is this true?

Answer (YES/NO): NO